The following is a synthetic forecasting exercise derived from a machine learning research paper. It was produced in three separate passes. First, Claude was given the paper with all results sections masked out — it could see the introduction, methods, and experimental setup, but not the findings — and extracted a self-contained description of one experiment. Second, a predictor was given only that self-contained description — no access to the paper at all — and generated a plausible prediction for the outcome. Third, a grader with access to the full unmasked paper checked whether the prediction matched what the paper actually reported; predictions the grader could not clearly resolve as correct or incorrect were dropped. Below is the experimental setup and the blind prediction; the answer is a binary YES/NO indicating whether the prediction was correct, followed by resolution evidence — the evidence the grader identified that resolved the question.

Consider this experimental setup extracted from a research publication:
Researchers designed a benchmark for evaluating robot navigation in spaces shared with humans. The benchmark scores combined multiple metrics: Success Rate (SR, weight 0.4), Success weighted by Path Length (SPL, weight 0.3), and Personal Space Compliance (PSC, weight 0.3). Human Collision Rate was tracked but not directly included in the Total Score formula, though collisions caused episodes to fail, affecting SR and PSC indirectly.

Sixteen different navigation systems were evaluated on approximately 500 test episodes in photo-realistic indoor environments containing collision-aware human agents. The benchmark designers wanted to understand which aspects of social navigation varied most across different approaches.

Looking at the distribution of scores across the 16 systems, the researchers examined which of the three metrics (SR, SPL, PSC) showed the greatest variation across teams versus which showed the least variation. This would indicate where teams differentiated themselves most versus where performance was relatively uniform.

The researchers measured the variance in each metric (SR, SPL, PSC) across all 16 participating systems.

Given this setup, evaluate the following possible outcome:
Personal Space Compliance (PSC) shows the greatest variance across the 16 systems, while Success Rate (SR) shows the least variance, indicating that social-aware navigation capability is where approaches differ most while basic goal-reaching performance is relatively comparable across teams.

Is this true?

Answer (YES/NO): NO